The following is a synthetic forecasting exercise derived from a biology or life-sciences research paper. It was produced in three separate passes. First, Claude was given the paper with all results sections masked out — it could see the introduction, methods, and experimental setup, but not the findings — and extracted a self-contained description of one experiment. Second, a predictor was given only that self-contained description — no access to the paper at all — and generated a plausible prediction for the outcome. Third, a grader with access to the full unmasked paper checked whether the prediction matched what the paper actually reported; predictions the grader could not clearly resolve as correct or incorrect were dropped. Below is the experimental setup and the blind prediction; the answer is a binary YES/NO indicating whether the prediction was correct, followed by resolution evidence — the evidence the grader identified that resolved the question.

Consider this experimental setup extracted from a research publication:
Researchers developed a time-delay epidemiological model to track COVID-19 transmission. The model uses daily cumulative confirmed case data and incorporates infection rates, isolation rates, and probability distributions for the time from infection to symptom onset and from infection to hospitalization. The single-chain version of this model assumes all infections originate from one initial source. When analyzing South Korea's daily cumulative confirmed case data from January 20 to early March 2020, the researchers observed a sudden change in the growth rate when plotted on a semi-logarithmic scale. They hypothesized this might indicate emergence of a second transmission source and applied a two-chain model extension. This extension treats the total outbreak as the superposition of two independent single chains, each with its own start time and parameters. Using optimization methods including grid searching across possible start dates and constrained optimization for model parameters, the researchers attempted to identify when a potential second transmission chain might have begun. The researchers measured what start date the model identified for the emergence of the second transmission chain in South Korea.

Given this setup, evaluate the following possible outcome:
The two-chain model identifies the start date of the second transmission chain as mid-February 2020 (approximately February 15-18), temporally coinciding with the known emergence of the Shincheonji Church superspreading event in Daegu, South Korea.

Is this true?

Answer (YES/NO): NO